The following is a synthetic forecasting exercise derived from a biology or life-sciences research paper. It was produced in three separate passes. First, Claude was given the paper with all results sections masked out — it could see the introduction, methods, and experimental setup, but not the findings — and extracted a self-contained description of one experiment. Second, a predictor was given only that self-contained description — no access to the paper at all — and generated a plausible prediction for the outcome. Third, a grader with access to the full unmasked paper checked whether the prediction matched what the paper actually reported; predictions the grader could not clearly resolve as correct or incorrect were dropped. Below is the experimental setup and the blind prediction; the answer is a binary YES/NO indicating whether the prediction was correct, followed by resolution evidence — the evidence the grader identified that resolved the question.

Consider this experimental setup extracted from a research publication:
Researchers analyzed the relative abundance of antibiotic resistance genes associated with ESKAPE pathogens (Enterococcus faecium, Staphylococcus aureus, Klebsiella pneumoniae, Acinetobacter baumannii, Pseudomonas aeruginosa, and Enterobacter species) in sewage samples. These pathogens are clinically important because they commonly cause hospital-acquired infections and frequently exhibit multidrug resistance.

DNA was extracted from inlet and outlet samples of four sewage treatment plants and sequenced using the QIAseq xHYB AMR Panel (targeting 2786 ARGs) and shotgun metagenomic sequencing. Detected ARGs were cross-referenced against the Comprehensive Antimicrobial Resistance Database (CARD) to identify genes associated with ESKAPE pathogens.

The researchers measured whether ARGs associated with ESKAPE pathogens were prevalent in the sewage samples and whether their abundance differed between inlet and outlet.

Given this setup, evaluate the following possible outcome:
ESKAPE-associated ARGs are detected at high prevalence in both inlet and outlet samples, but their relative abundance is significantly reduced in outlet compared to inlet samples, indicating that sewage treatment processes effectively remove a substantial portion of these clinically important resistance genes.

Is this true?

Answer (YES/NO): NO